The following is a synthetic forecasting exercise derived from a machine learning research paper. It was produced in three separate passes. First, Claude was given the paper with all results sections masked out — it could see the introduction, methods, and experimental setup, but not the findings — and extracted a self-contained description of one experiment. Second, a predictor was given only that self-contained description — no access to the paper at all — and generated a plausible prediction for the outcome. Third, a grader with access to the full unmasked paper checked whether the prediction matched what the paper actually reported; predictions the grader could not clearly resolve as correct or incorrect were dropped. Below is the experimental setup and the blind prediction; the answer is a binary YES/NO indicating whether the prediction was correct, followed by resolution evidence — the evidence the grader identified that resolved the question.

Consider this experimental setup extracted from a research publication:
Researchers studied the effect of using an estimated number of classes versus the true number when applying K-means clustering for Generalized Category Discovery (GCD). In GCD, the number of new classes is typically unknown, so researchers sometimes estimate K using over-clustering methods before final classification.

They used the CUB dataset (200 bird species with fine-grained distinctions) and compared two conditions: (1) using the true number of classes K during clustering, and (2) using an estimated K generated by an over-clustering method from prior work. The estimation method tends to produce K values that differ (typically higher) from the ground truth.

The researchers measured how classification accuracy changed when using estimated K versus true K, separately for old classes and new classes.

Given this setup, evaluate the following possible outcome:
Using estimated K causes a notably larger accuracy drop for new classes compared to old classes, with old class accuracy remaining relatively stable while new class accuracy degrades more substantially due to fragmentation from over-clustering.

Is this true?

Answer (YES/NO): NO